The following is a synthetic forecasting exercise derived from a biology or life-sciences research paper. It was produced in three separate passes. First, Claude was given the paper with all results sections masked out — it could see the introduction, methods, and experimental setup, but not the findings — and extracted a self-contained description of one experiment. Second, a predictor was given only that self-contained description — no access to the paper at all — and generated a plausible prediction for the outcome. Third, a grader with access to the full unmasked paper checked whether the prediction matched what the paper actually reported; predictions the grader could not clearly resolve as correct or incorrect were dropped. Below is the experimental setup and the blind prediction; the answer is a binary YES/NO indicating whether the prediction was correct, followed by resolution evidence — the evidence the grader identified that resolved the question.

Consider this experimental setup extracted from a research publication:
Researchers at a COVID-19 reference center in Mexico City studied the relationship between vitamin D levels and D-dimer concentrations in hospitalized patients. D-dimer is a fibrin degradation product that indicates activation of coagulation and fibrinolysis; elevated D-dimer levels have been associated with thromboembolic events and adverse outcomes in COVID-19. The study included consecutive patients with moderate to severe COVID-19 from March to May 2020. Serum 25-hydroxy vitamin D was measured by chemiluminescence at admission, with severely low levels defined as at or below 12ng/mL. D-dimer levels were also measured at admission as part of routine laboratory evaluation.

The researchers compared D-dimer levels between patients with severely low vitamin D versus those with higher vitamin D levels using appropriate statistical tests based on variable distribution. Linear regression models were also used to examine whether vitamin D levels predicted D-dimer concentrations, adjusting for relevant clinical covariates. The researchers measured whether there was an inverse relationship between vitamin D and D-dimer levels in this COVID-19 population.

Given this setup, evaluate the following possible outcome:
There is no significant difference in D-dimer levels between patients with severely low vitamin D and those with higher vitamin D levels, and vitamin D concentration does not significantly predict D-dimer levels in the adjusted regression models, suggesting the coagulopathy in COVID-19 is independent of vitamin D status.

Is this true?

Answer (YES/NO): NO